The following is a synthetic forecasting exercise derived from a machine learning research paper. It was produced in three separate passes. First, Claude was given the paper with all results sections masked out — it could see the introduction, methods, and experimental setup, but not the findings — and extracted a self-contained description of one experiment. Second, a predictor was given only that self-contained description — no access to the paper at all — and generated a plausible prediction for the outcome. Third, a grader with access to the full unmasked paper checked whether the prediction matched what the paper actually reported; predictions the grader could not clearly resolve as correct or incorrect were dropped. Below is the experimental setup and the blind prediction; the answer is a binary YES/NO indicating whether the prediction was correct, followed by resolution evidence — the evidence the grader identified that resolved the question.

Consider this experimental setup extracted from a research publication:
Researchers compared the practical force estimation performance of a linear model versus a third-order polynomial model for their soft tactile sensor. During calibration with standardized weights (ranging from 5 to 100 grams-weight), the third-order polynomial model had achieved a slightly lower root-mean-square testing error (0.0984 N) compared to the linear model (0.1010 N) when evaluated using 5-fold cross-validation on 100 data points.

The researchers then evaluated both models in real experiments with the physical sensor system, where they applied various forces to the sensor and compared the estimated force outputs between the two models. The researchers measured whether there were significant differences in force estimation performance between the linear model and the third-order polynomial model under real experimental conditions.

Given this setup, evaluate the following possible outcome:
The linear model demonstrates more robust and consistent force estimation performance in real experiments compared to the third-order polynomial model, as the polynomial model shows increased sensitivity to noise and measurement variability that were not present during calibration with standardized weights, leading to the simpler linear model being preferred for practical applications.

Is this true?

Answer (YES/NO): NO